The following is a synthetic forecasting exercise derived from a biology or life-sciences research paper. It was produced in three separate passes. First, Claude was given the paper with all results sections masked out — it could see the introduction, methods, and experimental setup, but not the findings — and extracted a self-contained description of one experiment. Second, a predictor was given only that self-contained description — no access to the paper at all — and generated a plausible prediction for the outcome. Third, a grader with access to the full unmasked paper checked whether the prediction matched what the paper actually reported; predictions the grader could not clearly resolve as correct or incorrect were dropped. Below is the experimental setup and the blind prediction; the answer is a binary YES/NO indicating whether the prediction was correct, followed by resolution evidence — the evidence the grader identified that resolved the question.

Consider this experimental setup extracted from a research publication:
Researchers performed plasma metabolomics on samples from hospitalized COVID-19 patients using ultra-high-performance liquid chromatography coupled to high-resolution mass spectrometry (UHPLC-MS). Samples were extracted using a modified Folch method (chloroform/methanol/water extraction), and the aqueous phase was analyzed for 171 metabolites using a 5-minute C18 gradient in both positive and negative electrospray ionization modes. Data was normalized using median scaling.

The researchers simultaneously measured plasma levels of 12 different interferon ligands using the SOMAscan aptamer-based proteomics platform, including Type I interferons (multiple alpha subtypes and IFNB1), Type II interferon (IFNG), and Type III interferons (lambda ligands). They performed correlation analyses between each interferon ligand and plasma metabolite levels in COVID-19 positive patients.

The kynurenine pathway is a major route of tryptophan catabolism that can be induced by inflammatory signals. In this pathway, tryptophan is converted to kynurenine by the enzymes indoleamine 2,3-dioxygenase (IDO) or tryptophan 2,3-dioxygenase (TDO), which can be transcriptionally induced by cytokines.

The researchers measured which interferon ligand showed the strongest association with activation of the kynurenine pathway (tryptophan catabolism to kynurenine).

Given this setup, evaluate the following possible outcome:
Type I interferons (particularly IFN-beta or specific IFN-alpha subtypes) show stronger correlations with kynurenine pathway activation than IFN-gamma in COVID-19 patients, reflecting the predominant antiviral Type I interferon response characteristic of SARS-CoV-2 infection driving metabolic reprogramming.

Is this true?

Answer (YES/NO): NO